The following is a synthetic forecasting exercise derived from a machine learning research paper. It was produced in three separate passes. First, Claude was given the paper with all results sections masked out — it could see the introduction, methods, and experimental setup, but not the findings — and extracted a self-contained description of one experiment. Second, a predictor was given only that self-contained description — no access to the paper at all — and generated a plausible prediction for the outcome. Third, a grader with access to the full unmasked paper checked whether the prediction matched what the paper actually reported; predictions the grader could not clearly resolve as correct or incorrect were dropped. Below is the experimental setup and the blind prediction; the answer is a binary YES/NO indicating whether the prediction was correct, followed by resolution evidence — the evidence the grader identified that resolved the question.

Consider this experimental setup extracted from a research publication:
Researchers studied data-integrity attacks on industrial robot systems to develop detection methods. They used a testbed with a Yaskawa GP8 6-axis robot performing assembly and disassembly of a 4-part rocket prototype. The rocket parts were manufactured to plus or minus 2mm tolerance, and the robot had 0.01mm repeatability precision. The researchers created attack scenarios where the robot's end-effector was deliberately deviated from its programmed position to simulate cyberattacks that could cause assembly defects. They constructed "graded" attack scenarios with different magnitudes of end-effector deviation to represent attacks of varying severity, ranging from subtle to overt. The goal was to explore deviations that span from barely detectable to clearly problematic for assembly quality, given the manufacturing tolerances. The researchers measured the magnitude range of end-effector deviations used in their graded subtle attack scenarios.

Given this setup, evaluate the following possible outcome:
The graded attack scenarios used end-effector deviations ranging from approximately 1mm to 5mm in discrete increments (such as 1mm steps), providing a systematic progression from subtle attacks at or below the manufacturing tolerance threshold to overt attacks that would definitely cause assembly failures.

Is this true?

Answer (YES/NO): NO